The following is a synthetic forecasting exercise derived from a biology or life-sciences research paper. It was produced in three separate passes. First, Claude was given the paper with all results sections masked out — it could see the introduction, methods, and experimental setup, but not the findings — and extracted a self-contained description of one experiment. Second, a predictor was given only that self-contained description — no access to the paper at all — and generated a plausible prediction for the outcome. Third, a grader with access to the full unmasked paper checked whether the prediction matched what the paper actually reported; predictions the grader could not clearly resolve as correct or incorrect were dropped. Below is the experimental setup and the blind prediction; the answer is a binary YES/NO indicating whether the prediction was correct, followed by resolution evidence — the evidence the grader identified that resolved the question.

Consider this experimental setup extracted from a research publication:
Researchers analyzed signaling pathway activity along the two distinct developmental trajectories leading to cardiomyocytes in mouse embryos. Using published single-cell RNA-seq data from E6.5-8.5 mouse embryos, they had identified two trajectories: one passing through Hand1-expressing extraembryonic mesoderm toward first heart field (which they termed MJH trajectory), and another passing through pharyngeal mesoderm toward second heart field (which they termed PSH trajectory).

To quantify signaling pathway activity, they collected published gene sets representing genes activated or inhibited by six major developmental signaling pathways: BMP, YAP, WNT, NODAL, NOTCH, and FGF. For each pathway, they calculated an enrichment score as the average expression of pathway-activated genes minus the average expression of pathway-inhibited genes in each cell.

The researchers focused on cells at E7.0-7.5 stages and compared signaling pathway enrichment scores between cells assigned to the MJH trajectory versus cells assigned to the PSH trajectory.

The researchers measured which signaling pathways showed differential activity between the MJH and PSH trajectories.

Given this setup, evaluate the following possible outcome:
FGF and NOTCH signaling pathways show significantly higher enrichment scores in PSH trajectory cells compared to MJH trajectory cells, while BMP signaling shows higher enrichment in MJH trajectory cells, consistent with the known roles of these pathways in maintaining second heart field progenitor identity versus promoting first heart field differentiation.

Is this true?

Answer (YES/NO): NO